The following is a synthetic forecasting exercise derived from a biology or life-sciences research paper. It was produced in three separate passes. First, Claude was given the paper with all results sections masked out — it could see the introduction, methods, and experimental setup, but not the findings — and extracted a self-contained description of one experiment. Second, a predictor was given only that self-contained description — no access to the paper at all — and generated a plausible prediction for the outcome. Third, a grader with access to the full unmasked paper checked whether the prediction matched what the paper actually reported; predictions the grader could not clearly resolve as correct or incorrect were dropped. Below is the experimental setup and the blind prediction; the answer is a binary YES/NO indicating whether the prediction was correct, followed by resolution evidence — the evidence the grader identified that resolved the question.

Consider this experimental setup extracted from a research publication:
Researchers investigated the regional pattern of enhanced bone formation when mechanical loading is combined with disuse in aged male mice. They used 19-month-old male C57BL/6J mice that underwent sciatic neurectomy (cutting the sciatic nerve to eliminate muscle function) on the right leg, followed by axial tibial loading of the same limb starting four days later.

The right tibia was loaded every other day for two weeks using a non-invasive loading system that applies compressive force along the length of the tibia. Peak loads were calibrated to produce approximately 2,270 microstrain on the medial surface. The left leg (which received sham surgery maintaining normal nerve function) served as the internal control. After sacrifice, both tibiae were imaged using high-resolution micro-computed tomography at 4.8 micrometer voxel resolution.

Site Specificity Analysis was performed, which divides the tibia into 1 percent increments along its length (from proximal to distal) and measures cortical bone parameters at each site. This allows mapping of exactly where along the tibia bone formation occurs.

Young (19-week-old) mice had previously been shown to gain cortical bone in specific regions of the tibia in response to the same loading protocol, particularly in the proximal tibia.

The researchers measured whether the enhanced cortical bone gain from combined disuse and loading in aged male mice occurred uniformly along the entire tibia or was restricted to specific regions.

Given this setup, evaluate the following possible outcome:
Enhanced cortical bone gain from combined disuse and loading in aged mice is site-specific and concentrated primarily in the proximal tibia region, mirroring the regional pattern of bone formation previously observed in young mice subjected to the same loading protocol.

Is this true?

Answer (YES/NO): YES